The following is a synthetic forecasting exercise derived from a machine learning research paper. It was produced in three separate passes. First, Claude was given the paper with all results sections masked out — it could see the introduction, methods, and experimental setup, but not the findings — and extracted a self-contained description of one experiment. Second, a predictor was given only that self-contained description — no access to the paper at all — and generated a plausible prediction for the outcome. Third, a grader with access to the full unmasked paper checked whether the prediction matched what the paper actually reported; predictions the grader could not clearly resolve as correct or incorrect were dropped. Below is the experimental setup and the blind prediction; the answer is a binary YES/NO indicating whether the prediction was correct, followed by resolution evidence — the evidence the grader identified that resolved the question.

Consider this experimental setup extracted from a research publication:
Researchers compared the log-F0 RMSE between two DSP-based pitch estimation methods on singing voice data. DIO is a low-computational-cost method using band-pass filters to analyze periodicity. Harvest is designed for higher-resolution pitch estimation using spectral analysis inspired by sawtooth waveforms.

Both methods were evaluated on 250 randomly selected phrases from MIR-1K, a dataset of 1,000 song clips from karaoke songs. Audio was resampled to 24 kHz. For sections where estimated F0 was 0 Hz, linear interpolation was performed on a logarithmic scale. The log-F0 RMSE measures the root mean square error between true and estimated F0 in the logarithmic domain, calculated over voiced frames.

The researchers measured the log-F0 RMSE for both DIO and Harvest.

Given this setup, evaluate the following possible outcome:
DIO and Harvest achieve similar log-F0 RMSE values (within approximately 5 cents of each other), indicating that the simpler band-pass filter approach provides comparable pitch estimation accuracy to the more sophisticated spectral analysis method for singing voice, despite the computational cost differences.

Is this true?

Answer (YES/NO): NO